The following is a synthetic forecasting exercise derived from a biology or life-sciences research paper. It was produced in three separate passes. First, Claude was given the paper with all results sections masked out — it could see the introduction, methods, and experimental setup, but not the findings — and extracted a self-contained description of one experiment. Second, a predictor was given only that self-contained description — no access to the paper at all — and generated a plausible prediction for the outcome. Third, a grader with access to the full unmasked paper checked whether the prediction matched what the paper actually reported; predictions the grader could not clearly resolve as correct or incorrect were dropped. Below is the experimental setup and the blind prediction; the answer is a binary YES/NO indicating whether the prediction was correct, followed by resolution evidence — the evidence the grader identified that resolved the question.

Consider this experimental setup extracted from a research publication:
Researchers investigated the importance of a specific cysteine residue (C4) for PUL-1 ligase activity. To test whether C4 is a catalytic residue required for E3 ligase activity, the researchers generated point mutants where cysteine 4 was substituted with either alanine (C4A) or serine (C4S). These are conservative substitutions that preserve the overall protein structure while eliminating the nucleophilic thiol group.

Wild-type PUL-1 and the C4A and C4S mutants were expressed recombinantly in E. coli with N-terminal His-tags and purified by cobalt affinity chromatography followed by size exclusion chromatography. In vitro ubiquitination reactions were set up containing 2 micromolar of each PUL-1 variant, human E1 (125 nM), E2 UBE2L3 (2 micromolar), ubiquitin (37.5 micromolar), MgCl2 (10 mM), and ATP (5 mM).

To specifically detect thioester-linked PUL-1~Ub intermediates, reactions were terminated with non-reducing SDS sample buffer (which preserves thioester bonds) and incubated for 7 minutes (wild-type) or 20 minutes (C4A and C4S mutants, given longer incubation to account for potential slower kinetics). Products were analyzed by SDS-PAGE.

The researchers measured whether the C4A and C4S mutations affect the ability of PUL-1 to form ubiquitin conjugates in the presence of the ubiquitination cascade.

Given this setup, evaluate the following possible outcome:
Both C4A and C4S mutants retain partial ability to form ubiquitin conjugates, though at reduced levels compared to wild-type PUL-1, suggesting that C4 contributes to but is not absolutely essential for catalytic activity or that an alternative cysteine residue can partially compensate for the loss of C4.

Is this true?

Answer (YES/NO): NO